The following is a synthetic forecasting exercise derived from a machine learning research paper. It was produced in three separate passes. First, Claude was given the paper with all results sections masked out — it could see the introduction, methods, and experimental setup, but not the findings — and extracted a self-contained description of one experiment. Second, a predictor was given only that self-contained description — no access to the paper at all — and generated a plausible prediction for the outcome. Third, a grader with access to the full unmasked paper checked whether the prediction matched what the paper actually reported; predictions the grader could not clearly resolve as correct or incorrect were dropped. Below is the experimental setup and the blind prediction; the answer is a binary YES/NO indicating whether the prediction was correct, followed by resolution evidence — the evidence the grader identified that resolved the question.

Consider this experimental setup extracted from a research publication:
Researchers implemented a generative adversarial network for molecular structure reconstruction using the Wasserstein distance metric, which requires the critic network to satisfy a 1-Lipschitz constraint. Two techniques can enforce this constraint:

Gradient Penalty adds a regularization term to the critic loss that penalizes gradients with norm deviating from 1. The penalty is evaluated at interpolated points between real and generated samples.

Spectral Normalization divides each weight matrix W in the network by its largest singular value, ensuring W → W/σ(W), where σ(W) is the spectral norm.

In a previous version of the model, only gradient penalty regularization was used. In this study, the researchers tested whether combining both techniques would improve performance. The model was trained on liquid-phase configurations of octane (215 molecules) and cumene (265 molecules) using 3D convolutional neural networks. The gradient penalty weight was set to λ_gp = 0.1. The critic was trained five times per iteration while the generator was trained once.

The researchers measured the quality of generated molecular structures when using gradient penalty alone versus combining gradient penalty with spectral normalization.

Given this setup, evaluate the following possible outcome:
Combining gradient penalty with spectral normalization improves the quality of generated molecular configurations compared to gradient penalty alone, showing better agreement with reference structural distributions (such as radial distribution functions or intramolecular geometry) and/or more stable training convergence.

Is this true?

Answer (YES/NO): YES